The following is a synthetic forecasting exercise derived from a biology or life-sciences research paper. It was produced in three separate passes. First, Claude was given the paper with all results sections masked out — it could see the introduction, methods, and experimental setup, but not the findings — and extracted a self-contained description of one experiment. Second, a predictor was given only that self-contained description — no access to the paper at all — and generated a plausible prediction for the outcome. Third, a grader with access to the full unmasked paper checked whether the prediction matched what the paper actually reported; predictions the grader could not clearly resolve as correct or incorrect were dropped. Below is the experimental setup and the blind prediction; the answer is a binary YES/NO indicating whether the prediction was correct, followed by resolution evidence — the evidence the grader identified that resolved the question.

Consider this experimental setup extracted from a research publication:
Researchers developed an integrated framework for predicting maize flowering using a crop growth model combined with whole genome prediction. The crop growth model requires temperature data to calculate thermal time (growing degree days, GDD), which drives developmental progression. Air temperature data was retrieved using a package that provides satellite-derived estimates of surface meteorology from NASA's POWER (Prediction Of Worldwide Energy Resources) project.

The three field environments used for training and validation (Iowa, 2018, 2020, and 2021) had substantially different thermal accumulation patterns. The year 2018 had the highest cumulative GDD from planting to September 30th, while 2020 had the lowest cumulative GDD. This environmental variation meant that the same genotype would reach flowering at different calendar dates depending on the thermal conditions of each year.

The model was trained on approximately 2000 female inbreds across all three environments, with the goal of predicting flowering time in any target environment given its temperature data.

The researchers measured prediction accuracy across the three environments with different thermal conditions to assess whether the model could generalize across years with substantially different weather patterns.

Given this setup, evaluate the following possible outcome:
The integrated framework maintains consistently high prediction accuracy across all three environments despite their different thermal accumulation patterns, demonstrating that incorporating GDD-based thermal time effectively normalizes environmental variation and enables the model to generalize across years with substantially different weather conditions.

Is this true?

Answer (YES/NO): YES